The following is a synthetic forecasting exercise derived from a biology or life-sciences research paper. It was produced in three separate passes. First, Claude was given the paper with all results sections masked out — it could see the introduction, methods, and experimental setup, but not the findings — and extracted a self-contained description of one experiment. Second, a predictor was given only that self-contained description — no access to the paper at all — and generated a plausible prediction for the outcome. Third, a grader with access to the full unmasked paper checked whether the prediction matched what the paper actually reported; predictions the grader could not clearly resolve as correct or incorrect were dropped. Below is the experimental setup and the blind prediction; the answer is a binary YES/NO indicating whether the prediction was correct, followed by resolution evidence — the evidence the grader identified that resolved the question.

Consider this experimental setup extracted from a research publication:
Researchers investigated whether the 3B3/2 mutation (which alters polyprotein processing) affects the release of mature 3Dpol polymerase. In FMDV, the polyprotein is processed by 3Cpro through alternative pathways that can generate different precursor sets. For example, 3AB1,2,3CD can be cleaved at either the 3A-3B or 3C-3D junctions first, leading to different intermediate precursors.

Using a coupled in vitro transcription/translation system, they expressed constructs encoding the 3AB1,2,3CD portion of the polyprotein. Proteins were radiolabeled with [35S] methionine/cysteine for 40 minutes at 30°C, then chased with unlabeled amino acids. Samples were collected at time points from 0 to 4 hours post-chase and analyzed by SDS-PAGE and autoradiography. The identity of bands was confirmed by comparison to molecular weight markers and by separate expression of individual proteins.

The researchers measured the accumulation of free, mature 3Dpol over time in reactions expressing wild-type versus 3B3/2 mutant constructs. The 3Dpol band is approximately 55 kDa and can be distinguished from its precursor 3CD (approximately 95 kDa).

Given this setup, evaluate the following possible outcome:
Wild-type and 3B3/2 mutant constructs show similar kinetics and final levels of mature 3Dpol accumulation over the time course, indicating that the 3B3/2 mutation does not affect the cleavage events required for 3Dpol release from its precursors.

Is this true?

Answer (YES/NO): NO